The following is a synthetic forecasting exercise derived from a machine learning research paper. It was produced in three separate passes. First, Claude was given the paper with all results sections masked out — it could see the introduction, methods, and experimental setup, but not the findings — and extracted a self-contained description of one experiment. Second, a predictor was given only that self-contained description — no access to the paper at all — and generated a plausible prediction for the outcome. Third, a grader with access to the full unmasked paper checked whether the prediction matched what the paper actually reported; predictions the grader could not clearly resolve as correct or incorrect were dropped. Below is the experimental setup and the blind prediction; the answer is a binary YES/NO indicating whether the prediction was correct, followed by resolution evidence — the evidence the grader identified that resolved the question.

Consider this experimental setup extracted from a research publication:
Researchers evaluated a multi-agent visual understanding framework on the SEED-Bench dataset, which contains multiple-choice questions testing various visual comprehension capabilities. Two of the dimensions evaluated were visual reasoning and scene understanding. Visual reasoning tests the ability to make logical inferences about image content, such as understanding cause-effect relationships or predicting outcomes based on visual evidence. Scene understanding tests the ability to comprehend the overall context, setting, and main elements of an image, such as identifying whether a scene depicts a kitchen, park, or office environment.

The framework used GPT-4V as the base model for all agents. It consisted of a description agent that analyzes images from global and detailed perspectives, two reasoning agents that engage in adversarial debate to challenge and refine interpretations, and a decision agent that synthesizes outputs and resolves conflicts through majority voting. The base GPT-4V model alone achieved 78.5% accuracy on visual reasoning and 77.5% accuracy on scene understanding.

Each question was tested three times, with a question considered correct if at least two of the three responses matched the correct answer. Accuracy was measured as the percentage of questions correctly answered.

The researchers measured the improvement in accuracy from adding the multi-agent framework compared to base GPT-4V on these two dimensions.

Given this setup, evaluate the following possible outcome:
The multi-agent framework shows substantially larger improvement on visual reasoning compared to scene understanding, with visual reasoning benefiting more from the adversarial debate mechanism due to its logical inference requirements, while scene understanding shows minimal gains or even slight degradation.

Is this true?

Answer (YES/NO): NO